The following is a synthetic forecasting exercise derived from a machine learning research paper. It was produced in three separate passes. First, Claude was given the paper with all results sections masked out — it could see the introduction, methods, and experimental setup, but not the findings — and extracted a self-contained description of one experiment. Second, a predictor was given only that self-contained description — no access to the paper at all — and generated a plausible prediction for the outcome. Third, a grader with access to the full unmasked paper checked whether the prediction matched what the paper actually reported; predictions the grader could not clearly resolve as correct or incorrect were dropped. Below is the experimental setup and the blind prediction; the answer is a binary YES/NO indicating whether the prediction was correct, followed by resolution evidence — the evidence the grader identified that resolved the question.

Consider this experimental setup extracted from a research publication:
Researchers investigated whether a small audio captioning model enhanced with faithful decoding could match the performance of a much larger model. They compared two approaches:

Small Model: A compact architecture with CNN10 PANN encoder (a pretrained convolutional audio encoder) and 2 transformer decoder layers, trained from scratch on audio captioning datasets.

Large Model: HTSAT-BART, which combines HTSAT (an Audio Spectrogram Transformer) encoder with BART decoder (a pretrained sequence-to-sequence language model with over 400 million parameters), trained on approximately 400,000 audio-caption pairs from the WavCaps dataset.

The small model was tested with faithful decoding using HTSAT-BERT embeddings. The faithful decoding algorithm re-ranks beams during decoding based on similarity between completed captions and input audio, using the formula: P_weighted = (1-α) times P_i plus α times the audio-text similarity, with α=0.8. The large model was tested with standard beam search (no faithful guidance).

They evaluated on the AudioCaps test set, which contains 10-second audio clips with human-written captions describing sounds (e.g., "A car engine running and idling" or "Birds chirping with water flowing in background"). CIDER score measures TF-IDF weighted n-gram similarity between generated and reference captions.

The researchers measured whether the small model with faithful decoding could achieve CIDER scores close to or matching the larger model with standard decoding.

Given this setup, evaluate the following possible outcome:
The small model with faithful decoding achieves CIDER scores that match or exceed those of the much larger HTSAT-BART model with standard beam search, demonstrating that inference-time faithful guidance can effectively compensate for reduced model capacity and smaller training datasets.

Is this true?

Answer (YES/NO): NO